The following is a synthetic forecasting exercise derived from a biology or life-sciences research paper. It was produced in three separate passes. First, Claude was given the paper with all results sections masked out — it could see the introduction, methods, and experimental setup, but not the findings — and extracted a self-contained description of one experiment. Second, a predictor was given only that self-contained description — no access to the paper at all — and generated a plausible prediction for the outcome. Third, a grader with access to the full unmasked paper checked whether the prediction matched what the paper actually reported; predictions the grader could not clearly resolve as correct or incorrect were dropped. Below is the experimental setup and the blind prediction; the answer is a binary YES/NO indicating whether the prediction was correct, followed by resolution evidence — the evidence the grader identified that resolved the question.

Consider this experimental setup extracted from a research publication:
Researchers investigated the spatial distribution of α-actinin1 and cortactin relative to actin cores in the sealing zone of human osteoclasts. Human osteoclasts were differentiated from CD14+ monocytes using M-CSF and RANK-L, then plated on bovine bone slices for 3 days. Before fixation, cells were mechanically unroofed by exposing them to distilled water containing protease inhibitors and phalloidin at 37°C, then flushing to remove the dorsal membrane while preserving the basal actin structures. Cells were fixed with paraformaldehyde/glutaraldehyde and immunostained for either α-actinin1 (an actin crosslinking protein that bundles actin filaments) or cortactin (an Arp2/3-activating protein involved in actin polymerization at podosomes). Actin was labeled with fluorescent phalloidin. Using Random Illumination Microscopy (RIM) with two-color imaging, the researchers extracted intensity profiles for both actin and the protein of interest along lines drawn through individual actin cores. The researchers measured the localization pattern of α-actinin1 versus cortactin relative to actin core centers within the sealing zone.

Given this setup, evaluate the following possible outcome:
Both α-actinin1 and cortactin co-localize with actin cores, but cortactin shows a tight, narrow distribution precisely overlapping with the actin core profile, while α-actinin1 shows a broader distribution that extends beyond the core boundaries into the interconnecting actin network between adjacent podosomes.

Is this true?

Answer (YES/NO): NO